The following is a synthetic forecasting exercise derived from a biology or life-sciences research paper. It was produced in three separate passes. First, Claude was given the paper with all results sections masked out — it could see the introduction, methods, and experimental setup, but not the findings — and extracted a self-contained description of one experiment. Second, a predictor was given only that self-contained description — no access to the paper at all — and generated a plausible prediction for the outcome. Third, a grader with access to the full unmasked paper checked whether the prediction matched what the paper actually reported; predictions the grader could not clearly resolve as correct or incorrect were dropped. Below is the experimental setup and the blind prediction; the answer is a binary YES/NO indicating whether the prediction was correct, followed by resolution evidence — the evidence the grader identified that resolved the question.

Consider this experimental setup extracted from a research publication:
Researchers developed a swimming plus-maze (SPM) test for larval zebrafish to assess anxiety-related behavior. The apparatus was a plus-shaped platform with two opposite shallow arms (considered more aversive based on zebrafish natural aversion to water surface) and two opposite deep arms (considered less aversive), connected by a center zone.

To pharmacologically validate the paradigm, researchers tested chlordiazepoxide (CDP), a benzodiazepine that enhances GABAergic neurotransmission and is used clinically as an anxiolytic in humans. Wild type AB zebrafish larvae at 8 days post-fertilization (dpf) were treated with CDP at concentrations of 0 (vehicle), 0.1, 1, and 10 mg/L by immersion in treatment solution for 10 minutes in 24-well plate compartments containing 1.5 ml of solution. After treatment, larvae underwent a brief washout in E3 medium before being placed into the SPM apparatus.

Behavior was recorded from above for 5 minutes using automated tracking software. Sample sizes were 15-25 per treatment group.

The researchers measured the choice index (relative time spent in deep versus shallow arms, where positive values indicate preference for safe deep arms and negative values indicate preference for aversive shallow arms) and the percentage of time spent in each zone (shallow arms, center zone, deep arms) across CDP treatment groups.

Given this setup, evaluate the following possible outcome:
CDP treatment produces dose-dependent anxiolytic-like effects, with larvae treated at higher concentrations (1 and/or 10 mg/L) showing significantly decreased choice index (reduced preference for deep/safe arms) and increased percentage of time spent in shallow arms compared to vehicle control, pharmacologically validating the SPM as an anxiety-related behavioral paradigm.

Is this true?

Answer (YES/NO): NO